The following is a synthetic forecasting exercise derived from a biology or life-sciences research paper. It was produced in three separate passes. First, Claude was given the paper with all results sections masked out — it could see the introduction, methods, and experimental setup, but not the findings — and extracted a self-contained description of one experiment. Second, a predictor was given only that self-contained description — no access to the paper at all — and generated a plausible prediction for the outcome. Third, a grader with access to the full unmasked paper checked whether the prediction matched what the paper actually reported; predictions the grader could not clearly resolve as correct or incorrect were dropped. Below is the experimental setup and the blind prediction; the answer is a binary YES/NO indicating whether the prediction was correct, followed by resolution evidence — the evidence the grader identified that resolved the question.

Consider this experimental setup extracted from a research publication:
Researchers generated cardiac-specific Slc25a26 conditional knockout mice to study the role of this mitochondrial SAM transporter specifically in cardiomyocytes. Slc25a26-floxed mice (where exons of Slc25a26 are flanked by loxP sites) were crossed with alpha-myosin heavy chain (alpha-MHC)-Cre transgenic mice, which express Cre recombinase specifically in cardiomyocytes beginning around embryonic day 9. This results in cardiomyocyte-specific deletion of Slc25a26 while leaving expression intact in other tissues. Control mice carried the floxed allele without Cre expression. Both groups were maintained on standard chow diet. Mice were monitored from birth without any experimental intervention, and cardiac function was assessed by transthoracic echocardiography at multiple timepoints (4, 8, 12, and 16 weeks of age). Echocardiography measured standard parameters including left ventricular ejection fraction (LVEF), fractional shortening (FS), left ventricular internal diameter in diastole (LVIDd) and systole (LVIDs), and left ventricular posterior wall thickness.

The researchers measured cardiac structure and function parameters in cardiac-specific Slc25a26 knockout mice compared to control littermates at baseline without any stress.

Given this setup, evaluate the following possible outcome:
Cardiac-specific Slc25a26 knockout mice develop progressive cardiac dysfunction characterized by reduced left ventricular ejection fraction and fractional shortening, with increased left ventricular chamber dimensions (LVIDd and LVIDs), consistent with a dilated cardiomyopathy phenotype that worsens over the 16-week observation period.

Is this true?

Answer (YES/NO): YES